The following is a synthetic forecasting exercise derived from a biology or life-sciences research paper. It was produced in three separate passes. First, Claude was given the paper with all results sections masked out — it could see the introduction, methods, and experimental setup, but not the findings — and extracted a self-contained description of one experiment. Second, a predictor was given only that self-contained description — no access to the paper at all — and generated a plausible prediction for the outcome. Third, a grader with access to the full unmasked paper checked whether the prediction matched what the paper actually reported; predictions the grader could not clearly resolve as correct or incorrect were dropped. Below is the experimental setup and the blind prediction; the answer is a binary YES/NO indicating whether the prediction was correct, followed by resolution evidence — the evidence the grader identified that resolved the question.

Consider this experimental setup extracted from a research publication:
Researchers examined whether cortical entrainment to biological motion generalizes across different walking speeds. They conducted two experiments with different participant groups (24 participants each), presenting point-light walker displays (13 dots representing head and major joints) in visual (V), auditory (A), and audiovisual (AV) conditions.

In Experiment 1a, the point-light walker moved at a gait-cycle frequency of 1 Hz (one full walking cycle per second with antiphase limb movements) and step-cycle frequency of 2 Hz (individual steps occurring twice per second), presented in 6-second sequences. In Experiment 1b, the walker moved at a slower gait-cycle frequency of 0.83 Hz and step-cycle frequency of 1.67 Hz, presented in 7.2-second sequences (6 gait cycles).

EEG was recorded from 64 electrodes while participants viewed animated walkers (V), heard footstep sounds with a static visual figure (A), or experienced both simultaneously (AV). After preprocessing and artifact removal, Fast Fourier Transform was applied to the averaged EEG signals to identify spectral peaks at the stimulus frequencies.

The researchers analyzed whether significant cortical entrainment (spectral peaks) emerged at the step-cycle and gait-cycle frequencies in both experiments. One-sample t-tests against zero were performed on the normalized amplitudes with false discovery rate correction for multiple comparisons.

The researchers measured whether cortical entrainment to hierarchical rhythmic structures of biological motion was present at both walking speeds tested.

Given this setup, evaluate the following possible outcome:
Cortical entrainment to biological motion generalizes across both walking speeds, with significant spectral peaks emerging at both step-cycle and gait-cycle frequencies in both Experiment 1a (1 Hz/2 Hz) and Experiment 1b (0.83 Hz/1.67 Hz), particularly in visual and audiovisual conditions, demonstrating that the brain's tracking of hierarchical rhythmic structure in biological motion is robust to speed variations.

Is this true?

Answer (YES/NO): NO